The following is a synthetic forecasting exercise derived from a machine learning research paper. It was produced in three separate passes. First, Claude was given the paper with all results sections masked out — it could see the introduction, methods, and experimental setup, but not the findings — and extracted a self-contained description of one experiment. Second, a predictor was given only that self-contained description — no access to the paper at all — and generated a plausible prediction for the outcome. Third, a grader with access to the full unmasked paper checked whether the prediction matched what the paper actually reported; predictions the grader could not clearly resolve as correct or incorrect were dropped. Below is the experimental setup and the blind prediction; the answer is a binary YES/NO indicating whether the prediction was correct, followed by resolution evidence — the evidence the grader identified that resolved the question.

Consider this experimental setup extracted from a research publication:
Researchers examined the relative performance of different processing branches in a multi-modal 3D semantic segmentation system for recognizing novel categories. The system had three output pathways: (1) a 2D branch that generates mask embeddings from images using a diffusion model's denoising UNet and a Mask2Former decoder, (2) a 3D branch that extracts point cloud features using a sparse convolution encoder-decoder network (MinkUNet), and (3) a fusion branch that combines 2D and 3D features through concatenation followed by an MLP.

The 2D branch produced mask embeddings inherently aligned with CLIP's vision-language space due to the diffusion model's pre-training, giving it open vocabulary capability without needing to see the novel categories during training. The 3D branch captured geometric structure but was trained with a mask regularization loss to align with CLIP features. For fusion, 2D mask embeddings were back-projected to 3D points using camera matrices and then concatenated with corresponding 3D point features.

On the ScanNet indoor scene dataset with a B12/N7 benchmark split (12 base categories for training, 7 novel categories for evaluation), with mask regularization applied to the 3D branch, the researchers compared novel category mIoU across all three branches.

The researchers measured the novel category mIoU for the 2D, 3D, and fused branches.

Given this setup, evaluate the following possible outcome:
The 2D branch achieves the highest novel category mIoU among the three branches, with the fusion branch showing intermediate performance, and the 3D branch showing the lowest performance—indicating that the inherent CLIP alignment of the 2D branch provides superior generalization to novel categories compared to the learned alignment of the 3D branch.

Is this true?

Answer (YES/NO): NO